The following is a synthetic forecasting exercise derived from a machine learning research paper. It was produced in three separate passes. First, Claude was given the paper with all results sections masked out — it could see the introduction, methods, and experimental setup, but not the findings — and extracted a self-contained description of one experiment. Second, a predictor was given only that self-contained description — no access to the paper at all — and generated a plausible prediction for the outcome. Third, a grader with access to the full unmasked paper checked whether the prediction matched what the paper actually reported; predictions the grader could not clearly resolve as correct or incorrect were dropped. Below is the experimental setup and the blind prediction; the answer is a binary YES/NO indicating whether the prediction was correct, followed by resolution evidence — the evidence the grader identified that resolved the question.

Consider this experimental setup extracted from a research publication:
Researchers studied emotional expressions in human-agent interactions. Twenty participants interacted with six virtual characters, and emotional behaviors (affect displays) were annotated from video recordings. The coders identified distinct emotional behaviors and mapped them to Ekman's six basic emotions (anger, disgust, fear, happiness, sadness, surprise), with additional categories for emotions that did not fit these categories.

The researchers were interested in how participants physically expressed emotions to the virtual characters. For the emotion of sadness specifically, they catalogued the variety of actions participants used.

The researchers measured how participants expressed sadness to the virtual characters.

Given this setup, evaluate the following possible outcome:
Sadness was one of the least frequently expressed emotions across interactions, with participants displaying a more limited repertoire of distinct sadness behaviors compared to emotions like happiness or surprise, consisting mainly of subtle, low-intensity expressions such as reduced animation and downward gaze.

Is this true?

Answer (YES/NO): NO